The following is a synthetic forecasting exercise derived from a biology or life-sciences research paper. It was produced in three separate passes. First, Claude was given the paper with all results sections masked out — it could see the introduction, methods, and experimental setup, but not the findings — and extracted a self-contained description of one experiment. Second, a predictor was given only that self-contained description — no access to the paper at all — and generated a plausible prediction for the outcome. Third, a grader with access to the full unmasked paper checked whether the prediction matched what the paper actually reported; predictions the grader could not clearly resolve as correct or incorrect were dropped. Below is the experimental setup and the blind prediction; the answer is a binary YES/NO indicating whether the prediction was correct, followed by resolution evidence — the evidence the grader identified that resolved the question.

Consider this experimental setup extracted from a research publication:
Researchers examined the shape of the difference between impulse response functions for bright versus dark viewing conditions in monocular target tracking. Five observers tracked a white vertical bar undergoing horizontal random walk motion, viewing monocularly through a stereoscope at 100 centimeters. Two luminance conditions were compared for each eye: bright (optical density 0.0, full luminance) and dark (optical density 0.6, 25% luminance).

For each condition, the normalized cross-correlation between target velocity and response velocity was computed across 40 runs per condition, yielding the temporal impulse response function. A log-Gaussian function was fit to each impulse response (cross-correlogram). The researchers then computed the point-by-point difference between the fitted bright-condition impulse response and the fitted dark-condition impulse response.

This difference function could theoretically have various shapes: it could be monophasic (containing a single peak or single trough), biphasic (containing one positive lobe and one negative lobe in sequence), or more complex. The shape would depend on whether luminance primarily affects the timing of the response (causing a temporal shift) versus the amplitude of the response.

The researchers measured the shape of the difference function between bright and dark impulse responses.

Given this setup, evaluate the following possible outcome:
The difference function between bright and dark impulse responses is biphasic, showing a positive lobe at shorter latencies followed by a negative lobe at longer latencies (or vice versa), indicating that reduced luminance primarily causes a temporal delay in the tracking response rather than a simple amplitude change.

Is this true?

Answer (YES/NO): YES